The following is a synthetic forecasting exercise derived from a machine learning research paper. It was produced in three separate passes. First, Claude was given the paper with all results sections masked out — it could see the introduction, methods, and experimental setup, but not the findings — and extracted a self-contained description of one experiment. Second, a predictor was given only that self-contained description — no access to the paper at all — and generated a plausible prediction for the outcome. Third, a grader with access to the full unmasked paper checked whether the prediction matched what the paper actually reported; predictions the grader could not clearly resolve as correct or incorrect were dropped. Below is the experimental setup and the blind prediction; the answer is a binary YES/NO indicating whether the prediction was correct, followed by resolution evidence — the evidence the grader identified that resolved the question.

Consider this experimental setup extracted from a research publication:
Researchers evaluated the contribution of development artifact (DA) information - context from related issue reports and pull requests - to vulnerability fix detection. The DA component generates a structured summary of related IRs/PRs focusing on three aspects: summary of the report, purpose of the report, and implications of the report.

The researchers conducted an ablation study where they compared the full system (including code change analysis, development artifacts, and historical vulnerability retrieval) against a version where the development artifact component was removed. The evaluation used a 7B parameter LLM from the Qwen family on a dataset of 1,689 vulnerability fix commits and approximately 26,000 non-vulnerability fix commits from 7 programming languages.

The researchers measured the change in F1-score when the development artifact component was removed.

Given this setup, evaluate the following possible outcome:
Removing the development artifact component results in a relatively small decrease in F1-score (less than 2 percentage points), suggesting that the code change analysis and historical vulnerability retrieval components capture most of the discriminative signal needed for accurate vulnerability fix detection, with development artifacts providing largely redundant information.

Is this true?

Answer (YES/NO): NO